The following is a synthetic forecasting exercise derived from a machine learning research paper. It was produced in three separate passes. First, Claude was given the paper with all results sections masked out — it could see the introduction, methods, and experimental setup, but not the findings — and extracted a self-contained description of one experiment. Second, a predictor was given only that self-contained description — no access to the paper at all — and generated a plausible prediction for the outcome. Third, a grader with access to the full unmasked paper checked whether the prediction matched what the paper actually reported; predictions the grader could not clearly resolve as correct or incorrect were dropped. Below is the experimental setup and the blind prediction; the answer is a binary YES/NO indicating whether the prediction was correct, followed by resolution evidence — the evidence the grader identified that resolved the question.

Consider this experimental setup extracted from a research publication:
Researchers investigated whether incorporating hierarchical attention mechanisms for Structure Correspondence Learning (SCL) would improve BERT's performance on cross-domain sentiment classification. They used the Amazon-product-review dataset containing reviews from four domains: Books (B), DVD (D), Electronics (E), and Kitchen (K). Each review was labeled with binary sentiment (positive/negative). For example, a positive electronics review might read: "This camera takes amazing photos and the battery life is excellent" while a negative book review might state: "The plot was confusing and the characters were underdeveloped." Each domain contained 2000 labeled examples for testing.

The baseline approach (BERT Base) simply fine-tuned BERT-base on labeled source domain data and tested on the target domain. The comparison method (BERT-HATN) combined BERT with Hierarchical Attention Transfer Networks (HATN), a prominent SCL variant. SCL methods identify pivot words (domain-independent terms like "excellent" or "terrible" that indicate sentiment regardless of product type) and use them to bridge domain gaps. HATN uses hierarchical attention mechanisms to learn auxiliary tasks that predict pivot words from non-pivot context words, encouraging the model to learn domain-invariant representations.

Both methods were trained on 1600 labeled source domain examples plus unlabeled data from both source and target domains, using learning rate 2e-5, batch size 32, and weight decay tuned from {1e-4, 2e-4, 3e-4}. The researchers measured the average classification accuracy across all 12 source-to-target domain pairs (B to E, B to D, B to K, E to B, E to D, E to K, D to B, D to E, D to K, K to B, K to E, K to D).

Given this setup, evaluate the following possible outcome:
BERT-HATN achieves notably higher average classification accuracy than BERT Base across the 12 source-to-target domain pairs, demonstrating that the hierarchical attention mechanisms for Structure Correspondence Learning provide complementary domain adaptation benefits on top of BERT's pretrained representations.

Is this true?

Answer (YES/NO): NO